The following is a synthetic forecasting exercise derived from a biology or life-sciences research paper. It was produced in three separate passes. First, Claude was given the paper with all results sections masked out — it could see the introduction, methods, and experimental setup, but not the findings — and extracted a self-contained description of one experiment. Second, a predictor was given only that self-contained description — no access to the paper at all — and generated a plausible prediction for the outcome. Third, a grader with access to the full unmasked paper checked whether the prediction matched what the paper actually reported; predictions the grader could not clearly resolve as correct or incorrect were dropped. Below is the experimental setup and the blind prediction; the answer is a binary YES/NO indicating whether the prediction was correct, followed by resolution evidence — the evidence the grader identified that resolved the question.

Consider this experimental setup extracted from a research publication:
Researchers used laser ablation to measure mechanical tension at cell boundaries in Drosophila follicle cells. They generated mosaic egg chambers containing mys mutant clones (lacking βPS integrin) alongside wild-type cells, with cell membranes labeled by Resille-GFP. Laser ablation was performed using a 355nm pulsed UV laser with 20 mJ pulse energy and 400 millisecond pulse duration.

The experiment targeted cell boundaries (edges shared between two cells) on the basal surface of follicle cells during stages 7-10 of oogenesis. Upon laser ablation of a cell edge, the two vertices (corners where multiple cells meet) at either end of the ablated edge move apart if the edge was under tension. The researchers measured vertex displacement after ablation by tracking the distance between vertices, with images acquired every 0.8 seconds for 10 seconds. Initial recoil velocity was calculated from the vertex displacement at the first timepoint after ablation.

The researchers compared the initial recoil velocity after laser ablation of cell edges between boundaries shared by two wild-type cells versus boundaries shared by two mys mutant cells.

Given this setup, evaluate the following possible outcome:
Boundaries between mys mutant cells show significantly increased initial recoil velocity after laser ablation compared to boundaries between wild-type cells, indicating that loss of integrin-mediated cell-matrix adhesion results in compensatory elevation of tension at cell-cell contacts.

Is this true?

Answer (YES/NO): YES